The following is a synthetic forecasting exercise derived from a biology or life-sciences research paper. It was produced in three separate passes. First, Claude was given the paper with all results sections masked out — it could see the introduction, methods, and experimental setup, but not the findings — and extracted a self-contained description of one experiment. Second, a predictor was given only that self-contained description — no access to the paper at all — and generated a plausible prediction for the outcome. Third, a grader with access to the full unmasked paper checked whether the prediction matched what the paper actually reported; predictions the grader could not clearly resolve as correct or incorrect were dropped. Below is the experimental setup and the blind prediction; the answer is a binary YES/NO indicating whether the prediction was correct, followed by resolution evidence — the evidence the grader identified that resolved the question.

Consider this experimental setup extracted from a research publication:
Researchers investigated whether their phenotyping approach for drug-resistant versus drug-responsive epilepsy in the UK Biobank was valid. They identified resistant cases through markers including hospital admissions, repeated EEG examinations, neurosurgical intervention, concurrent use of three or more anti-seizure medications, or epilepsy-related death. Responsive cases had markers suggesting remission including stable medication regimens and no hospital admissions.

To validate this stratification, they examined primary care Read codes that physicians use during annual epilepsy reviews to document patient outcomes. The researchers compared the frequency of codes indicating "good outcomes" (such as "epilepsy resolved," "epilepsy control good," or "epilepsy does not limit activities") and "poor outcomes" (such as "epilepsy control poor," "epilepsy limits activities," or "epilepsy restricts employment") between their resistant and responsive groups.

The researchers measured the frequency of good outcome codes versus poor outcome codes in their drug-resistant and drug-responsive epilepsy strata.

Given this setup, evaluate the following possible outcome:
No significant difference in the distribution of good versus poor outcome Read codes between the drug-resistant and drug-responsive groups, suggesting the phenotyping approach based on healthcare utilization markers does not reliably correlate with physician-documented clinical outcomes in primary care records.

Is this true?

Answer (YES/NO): NO